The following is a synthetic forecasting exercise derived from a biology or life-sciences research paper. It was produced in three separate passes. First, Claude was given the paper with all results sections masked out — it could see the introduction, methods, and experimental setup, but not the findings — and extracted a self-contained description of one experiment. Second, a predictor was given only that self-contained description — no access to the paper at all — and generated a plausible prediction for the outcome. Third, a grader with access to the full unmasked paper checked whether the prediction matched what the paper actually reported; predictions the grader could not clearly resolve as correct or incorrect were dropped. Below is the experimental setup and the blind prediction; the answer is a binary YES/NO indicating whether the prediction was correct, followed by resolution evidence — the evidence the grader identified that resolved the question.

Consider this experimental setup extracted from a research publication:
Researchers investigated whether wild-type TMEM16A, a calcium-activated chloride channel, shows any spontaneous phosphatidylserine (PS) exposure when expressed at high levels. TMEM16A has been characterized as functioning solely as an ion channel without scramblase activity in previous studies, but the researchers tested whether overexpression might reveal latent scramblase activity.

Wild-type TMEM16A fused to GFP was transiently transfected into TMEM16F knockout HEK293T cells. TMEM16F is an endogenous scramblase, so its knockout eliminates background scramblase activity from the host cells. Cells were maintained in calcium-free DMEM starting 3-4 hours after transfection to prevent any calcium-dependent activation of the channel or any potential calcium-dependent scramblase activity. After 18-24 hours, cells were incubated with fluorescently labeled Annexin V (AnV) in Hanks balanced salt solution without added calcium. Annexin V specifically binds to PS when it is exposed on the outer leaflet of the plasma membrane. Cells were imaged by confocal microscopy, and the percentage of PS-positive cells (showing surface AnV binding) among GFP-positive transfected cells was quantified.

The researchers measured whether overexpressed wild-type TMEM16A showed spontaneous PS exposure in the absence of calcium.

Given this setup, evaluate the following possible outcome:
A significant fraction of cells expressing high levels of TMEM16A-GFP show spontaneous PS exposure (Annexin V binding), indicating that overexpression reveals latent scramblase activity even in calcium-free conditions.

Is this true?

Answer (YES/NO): NO